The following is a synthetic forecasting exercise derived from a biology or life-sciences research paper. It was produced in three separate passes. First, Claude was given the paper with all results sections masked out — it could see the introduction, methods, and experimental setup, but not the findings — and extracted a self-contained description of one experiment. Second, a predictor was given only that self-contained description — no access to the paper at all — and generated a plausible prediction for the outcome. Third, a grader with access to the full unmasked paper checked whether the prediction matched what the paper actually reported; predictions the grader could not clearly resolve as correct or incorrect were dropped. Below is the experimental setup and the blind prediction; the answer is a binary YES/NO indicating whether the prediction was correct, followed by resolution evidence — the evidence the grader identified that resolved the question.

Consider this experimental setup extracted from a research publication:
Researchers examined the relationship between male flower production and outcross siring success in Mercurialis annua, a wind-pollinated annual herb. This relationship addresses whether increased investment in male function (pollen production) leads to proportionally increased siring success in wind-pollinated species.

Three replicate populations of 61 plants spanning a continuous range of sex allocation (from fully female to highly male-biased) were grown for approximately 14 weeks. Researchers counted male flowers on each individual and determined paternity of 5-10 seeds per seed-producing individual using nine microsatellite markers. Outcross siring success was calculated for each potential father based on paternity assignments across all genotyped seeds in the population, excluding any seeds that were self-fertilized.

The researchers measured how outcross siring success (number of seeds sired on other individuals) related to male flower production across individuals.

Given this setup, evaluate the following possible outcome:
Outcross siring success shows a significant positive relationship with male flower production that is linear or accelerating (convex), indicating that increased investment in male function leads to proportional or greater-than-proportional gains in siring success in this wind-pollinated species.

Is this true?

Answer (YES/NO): YES